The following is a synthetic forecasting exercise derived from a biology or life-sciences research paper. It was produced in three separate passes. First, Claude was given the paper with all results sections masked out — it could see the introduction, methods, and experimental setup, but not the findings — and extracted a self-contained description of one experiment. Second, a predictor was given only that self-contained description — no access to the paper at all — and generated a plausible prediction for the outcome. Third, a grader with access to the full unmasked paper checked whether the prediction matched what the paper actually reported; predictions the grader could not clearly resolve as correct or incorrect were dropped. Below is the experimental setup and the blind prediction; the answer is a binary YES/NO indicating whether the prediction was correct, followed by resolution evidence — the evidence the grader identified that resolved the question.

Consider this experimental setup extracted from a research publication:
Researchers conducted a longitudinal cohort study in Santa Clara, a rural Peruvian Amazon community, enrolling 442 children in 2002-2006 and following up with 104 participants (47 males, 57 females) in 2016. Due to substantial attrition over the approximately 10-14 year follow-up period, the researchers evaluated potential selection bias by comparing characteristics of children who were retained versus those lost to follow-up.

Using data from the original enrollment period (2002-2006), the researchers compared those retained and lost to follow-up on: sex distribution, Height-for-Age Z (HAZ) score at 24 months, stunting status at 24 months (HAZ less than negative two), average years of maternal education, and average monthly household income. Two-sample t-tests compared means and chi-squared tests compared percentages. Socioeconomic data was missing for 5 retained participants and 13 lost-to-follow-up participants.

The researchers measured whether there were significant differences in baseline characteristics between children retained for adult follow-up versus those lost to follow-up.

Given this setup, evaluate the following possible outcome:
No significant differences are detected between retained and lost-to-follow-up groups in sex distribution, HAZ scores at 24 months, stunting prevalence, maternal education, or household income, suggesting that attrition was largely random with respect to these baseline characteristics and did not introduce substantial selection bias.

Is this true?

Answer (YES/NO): YES